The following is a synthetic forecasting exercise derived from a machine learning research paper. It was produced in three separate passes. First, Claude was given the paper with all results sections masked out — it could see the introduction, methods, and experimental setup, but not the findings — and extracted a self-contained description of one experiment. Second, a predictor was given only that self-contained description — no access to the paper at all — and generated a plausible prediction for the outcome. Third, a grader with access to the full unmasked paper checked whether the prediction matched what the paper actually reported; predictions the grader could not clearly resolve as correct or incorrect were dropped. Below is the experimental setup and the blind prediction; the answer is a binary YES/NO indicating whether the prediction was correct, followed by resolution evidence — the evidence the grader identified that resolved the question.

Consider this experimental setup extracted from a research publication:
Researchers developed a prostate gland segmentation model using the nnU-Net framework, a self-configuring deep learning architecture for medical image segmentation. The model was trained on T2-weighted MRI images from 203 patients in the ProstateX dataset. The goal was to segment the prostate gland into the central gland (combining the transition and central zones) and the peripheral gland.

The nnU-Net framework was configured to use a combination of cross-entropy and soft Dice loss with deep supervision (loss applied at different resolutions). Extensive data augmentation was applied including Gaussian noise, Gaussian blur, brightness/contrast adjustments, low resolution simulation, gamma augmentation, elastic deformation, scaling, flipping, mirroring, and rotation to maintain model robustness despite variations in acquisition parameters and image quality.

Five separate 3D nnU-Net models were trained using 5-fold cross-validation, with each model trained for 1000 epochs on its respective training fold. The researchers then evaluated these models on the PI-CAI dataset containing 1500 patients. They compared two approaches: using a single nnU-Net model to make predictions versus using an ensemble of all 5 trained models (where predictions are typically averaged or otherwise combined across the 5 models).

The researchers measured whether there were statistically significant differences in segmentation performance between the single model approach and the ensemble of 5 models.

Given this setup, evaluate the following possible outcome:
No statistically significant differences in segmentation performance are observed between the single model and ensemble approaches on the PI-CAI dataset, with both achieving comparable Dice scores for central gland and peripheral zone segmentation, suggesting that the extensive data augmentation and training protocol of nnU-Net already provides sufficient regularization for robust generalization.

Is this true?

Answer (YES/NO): YES